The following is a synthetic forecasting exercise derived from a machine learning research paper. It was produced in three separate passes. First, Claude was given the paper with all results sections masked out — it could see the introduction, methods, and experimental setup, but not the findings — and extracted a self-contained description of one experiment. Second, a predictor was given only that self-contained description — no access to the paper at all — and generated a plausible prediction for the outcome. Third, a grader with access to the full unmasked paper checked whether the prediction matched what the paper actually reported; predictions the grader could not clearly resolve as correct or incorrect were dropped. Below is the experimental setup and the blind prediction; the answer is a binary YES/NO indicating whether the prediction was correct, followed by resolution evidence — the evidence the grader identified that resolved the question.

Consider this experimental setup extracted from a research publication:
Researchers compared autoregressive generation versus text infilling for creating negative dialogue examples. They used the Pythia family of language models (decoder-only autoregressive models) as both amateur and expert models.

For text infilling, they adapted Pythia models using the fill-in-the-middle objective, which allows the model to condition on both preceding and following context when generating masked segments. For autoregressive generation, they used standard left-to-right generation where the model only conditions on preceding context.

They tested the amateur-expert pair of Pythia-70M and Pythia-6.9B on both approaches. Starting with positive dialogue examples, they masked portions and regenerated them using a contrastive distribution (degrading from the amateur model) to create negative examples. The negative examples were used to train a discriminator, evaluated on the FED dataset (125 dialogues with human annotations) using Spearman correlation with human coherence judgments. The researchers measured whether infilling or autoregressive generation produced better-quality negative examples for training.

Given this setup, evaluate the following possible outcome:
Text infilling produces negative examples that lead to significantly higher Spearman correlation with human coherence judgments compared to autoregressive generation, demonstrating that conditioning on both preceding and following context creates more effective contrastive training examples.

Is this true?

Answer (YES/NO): NO